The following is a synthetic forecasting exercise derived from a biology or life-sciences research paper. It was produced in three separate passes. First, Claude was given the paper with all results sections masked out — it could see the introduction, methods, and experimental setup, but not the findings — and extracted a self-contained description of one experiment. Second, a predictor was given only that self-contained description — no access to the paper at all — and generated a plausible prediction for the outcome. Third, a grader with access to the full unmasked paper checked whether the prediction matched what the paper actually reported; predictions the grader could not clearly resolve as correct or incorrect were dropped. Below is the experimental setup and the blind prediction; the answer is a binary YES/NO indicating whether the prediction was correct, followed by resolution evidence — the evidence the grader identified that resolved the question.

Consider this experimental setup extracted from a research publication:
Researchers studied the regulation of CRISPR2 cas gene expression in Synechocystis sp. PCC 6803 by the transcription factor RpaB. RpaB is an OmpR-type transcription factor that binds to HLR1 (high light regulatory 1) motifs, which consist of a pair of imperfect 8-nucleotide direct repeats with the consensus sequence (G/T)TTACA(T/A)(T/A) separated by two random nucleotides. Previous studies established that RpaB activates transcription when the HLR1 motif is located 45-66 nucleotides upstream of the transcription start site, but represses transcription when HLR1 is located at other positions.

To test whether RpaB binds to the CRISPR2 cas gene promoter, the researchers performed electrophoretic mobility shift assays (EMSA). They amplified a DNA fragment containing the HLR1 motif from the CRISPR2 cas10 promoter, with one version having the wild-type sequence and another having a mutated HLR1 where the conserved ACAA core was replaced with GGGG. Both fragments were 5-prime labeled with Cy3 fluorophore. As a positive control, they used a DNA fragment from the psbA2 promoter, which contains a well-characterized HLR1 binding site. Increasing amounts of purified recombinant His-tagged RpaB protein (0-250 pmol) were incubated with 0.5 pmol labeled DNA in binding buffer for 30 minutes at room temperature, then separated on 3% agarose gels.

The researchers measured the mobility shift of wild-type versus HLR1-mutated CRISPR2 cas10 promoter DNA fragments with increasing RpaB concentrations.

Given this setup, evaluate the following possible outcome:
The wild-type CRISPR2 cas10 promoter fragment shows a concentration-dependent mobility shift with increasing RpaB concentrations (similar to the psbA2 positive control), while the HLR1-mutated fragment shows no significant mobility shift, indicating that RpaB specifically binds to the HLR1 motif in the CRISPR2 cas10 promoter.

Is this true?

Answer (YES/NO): YES